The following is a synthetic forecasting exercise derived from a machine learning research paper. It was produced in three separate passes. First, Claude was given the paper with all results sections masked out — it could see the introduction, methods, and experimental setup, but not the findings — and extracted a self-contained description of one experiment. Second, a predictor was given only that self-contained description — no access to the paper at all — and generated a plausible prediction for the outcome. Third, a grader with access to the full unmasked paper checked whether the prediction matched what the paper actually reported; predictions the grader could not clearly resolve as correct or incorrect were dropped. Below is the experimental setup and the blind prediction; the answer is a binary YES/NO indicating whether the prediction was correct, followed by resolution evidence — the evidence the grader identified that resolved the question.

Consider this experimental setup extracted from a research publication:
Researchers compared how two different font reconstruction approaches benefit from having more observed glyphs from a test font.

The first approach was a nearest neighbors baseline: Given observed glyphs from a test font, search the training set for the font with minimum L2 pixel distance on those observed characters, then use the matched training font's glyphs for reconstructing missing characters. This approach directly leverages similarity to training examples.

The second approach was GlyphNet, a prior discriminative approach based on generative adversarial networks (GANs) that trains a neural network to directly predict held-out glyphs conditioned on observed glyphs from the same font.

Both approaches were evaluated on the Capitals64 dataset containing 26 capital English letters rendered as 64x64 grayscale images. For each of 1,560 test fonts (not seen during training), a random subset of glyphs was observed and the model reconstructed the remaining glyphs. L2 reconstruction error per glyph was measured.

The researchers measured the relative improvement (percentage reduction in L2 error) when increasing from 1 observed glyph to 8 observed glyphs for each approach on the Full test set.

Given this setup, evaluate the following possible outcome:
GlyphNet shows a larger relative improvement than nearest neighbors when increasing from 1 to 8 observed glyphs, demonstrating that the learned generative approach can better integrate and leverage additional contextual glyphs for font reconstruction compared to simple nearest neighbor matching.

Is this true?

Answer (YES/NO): YES